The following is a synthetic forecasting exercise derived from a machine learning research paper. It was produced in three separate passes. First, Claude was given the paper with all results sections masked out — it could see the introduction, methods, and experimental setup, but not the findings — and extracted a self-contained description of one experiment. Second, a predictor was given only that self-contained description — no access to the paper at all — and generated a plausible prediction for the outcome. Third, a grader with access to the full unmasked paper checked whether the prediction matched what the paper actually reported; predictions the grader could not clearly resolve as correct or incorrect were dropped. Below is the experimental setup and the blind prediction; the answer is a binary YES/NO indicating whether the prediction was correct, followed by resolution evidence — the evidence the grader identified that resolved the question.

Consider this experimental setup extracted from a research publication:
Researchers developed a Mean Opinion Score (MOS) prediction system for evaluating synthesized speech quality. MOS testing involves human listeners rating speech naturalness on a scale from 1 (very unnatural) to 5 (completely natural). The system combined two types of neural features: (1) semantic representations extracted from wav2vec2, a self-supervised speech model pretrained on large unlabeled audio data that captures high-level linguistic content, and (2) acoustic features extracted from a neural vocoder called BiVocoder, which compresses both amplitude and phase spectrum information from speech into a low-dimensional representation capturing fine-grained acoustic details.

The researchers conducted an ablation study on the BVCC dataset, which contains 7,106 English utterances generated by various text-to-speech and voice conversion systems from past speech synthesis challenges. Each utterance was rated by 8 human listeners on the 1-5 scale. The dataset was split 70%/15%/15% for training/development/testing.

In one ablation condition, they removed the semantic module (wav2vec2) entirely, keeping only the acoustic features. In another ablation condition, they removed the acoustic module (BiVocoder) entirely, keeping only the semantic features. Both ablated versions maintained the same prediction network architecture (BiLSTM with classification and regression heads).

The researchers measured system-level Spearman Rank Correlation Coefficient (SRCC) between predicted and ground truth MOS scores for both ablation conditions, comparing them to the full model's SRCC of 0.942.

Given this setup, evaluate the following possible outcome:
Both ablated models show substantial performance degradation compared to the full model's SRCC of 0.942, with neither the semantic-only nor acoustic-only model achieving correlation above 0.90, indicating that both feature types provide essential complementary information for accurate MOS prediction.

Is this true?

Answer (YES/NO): NO